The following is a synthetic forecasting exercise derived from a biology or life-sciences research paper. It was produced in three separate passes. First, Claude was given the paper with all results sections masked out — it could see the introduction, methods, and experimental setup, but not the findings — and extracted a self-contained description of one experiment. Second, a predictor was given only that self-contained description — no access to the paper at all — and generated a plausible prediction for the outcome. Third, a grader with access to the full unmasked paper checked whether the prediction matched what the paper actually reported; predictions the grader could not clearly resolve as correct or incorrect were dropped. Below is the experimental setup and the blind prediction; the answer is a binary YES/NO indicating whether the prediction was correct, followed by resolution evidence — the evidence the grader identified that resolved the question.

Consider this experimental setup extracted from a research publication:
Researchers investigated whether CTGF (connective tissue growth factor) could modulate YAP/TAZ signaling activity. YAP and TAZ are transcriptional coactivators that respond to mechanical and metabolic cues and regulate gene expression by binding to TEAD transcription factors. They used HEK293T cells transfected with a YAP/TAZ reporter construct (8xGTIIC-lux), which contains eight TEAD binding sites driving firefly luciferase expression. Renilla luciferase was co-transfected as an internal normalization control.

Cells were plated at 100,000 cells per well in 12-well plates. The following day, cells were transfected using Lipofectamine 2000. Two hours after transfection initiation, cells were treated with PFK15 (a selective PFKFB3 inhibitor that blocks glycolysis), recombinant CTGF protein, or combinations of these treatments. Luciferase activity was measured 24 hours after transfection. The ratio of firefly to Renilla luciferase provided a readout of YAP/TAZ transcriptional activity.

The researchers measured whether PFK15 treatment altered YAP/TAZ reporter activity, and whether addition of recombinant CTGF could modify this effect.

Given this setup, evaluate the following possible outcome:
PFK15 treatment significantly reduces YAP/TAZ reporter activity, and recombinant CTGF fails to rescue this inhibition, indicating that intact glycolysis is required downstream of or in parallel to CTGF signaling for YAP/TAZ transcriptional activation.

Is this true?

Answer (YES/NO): NO